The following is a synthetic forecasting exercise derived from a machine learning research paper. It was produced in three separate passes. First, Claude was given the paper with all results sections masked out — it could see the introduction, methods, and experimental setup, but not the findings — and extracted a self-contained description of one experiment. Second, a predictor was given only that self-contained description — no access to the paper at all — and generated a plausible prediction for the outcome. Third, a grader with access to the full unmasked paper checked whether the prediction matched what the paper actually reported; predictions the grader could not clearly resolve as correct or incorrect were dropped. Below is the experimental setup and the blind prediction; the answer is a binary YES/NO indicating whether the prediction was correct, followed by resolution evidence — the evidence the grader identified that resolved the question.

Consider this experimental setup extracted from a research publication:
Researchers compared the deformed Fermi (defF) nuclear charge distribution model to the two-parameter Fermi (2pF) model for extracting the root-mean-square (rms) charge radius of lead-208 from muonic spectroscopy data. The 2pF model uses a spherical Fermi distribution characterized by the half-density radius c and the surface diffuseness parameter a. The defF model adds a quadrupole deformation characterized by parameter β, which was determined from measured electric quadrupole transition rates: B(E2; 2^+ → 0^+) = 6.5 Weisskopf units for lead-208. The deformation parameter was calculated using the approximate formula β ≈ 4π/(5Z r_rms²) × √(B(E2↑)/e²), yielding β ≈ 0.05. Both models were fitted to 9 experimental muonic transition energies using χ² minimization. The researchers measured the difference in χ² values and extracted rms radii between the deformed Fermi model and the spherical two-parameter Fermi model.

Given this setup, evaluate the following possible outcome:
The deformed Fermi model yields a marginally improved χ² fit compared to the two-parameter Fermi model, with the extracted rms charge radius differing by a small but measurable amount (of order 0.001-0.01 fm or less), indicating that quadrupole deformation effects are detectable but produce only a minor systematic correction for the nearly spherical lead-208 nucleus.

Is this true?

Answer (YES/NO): NO